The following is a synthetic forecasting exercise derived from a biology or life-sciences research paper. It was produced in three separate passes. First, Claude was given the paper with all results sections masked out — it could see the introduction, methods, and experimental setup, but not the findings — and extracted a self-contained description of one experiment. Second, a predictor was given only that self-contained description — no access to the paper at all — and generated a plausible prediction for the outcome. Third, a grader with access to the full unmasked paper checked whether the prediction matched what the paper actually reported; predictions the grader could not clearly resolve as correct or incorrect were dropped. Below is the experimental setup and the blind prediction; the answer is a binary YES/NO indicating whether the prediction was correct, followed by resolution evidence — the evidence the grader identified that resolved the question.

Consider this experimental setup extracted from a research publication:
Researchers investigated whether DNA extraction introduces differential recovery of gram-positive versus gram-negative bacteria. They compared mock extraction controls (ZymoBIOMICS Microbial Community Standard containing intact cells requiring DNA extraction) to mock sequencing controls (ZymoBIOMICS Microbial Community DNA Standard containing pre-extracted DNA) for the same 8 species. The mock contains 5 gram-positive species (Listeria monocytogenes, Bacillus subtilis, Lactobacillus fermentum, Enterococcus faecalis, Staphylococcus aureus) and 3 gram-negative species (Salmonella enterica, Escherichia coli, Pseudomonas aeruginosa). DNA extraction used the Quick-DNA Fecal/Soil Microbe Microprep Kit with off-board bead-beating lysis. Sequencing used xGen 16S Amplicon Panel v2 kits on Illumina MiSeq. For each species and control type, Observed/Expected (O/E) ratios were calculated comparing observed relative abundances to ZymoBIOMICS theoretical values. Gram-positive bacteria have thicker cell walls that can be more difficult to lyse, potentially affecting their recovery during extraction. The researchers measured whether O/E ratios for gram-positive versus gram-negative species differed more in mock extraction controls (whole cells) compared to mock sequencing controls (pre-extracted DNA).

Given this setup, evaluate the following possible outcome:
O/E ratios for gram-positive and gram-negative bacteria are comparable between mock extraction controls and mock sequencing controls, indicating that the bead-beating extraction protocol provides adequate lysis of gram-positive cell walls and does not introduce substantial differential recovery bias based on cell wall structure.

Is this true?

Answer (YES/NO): NO